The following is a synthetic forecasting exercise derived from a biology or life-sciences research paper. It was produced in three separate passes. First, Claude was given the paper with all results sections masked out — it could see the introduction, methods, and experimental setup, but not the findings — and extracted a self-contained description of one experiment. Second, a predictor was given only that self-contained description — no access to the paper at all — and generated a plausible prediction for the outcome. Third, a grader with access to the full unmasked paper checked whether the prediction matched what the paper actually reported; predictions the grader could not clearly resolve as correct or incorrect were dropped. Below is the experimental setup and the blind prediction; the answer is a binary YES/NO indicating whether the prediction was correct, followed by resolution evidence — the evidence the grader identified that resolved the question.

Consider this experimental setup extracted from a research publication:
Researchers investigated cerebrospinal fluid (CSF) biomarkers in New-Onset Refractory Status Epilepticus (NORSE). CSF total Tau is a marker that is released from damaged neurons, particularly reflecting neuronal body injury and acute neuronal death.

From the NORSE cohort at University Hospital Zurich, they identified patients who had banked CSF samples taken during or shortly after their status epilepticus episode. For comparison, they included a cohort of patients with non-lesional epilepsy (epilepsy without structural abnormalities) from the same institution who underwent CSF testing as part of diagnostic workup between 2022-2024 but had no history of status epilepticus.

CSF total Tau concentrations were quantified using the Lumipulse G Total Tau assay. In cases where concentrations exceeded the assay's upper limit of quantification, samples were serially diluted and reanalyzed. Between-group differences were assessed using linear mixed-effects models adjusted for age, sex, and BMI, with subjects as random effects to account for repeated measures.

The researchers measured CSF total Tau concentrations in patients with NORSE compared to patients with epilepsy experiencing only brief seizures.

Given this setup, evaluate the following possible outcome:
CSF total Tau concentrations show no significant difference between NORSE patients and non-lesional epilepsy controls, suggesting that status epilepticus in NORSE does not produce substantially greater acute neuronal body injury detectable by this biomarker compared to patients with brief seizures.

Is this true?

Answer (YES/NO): NO